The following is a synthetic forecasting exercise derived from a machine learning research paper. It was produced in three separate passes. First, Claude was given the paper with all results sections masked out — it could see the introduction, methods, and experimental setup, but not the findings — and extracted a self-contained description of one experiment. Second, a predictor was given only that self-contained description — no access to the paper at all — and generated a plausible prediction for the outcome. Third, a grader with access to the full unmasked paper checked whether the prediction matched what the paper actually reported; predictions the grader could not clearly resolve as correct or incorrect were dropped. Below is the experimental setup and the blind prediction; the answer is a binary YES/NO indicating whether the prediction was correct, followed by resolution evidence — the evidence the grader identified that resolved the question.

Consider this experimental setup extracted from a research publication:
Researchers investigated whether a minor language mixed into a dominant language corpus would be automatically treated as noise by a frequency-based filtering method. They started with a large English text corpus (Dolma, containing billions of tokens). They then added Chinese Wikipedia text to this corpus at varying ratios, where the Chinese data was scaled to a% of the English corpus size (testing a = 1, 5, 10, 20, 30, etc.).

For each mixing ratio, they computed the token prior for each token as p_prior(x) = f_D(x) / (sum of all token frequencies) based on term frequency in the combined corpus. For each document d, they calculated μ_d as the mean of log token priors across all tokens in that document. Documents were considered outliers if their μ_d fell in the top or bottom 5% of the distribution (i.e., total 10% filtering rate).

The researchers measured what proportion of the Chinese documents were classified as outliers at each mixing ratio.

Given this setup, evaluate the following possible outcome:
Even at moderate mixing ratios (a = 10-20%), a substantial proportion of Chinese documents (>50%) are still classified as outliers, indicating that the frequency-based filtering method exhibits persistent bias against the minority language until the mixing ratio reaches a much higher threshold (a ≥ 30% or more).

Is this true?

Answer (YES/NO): NO